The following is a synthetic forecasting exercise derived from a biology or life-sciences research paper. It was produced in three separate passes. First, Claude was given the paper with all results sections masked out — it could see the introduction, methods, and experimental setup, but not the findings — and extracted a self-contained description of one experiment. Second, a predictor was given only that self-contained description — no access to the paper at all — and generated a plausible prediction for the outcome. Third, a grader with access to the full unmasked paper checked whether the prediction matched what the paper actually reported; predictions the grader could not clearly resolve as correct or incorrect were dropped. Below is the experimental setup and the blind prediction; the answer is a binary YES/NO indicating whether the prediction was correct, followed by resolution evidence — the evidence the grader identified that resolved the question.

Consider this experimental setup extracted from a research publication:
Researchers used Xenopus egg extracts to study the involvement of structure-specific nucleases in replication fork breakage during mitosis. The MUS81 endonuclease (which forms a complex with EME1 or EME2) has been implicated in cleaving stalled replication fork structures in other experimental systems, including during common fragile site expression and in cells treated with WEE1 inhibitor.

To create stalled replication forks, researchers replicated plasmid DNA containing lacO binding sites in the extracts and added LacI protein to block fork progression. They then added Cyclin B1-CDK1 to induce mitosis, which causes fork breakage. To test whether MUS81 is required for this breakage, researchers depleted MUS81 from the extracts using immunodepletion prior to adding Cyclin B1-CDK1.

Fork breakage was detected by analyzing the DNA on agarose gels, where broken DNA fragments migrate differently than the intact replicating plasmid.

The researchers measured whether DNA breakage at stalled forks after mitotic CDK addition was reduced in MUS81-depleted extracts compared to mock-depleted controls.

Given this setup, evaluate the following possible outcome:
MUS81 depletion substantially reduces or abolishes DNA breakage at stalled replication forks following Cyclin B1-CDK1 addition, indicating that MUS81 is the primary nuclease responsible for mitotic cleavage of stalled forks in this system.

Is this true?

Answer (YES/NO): NO